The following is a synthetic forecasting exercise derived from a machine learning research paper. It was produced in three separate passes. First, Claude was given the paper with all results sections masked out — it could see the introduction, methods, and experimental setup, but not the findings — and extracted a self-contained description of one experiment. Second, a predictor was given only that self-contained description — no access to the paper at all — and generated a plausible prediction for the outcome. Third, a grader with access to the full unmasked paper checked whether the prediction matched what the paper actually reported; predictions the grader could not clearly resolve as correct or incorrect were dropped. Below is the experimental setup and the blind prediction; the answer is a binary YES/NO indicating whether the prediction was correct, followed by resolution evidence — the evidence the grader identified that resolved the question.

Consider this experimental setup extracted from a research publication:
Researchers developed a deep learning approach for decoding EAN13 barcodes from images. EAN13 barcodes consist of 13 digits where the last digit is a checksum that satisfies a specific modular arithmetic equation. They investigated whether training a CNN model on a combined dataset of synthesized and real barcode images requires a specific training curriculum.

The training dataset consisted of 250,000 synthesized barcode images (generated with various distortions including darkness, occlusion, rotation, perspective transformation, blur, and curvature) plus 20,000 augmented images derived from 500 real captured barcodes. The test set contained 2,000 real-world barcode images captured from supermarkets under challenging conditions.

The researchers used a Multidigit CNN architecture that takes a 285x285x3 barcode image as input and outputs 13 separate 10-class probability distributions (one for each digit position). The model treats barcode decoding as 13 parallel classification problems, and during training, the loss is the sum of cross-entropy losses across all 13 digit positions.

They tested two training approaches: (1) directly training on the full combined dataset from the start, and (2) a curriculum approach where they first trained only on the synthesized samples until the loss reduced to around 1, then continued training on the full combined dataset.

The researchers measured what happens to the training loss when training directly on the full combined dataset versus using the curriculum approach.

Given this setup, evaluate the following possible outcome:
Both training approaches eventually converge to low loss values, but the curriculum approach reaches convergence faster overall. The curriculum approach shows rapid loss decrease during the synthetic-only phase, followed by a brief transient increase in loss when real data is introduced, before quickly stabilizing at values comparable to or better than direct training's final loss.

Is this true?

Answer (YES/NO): NO